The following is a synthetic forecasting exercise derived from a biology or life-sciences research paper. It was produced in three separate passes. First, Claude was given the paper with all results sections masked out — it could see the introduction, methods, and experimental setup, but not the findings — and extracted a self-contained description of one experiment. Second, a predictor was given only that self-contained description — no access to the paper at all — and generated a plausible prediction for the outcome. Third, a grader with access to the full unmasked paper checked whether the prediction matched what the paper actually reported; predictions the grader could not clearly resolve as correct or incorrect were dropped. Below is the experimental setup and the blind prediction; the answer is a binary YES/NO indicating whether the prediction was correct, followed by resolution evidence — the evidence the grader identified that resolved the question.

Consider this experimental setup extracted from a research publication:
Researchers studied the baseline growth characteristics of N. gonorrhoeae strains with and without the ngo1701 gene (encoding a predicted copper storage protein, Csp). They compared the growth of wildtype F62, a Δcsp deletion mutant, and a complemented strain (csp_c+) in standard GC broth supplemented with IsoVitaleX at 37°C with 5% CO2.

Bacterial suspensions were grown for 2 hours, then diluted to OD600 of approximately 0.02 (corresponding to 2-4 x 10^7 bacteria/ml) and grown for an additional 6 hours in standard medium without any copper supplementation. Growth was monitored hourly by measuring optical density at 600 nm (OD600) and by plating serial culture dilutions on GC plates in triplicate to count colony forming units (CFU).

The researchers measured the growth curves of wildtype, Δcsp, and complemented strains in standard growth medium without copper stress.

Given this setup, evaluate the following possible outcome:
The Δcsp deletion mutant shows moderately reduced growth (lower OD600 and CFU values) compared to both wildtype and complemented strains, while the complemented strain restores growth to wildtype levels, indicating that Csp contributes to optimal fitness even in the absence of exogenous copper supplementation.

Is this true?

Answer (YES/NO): NO